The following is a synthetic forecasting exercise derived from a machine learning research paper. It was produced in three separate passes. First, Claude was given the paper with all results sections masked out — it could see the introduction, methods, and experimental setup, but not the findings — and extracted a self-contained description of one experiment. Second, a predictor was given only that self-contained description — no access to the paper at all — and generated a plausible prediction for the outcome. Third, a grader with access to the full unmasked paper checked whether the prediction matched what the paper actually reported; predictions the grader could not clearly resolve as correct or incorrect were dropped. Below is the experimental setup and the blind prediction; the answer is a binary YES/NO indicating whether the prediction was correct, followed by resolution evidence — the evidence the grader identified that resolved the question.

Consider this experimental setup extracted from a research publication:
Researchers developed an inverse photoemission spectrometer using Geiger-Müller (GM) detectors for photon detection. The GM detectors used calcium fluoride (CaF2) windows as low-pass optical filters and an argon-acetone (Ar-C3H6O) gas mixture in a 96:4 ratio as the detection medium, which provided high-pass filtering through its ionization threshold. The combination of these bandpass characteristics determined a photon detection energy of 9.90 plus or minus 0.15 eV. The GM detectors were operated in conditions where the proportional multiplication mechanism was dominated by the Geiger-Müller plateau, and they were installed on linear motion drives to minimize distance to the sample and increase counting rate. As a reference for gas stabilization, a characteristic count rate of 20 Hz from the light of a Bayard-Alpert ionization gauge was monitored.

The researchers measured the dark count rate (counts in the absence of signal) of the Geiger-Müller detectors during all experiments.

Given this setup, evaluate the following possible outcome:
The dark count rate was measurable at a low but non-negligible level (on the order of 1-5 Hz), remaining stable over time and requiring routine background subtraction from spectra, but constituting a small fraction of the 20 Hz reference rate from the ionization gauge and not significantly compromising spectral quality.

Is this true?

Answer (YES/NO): NO